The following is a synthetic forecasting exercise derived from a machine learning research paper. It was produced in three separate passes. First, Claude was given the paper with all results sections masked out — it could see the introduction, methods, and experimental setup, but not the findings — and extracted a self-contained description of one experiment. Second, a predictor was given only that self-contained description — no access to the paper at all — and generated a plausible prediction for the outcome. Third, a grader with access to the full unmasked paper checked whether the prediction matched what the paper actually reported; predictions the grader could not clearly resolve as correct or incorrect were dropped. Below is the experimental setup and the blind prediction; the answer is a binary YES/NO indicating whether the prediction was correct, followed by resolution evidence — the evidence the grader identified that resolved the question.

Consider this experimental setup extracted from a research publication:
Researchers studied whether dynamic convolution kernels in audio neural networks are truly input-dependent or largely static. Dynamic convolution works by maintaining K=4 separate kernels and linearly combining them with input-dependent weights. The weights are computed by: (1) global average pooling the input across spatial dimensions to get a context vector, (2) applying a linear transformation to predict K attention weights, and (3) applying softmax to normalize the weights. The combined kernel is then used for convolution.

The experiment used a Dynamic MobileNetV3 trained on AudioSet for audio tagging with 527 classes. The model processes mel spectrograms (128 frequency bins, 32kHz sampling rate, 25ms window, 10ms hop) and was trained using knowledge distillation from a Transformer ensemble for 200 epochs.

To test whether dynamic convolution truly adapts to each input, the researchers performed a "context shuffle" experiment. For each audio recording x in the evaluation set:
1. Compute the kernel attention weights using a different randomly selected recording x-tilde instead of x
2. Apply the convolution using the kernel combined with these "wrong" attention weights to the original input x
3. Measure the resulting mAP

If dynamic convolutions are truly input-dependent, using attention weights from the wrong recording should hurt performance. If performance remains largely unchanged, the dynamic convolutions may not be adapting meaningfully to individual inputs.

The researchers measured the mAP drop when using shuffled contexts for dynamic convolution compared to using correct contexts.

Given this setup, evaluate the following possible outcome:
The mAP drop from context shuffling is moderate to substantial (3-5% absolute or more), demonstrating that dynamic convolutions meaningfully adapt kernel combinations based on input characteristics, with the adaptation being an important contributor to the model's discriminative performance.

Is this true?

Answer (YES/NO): YES